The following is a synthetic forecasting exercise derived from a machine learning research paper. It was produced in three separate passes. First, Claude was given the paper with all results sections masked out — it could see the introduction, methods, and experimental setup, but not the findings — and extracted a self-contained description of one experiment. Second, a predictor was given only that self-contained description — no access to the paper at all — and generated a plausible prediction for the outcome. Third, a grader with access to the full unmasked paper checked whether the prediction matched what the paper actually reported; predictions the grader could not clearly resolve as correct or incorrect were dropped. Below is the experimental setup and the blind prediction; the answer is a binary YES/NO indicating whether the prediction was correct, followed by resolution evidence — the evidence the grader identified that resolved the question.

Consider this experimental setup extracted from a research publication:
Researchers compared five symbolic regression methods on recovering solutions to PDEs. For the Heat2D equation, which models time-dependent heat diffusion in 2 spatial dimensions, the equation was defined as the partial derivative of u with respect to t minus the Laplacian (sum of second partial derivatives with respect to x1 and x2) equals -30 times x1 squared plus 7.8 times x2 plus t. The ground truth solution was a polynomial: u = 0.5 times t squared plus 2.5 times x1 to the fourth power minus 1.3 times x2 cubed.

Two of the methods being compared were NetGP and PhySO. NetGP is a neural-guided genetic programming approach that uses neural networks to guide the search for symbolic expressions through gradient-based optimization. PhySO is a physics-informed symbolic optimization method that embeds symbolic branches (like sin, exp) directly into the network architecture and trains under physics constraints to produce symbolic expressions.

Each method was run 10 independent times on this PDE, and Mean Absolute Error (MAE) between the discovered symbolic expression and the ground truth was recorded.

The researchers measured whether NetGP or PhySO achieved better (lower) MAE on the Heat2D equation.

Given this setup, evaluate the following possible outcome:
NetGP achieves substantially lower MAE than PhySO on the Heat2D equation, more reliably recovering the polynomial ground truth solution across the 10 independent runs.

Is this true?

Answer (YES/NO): YES